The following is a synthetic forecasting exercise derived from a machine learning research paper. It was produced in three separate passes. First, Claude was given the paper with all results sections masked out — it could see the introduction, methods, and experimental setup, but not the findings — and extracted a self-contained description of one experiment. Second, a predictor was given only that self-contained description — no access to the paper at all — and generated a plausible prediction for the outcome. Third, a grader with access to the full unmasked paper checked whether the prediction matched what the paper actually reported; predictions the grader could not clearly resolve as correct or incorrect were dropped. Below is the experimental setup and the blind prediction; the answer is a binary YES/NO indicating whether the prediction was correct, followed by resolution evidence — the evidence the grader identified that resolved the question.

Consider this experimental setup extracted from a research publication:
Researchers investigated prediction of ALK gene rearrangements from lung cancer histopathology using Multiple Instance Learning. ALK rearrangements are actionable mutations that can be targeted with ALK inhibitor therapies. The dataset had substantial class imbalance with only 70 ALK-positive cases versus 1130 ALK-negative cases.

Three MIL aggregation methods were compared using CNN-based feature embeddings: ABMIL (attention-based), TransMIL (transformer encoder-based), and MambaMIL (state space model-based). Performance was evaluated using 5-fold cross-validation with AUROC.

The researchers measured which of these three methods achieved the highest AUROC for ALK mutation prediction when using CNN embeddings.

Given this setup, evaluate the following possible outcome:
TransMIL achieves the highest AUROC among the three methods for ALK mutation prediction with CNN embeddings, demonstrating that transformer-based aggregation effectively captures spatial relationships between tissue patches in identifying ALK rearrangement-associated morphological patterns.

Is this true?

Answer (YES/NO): NO